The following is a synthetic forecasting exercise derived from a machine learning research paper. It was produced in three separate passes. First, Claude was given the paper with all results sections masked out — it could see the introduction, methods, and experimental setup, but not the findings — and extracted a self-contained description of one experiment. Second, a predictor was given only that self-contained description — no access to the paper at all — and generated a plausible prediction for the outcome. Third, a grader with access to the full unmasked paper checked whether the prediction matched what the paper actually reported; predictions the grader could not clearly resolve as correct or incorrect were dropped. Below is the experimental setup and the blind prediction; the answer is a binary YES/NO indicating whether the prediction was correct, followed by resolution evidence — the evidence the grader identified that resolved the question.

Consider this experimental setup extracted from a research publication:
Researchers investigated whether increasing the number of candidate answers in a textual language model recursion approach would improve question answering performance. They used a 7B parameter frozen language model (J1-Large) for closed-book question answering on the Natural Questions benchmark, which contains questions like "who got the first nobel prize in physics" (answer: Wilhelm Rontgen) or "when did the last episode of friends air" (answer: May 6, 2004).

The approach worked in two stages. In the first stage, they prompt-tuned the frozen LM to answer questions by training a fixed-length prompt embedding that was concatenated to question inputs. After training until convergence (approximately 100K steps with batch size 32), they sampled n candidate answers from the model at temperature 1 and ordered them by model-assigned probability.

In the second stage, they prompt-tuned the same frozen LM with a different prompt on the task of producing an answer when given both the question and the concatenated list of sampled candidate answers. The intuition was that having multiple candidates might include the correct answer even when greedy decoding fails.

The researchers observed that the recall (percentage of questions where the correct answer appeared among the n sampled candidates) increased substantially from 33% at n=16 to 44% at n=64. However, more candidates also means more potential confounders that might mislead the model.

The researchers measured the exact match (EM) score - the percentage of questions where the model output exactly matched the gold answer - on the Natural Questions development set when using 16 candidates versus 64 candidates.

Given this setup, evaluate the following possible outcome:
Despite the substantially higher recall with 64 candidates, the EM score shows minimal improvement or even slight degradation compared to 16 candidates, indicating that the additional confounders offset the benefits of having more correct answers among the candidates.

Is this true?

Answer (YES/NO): YES